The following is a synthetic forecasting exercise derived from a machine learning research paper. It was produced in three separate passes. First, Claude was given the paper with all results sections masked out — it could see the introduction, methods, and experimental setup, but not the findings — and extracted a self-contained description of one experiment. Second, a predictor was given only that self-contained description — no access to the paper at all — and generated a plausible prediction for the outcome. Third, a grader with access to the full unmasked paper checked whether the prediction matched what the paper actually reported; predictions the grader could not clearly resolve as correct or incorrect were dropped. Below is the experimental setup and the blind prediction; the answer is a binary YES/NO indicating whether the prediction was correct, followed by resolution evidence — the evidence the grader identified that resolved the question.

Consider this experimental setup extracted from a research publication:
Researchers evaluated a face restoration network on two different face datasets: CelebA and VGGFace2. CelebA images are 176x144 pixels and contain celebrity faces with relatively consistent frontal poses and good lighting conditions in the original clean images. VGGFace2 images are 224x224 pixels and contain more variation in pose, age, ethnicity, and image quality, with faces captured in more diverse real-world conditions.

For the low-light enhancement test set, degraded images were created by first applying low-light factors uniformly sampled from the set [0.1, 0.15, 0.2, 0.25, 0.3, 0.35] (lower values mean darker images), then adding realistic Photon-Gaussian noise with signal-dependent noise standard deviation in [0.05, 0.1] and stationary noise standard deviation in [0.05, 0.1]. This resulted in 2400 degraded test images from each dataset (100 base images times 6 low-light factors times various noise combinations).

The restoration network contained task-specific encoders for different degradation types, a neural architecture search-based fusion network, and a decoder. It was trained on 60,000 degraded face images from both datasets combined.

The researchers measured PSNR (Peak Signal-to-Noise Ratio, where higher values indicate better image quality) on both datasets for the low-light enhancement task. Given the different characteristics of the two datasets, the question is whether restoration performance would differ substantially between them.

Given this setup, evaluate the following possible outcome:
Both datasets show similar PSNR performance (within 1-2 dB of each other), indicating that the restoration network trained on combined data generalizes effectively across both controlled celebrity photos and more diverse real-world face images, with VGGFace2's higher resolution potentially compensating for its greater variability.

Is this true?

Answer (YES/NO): YES